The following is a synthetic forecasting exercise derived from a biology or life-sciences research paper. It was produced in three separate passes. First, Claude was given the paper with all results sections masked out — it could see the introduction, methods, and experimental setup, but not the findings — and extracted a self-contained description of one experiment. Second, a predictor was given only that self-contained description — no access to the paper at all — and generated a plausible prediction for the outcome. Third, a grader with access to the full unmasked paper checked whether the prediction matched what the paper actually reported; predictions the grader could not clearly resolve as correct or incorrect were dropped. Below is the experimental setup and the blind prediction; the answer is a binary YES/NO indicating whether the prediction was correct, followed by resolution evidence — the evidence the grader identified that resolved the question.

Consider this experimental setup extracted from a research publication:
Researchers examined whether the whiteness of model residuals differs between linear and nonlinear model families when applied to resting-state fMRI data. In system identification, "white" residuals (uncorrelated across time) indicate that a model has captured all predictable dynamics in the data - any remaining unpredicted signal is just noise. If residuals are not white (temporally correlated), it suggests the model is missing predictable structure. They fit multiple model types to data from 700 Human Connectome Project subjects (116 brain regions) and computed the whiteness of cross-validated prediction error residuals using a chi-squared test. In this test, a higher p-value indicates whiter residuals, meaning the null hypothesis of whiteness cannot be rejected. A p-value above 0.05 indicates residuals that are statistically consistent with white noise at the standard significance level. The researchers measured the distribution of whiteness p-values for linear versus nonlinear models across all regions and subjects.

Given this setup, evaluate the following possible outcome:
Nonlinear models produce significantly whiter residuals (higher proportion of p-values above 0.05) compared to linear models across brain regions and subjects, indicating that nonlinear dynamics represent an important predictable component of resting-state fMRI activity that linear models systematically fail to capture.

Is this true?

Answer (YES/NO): NO